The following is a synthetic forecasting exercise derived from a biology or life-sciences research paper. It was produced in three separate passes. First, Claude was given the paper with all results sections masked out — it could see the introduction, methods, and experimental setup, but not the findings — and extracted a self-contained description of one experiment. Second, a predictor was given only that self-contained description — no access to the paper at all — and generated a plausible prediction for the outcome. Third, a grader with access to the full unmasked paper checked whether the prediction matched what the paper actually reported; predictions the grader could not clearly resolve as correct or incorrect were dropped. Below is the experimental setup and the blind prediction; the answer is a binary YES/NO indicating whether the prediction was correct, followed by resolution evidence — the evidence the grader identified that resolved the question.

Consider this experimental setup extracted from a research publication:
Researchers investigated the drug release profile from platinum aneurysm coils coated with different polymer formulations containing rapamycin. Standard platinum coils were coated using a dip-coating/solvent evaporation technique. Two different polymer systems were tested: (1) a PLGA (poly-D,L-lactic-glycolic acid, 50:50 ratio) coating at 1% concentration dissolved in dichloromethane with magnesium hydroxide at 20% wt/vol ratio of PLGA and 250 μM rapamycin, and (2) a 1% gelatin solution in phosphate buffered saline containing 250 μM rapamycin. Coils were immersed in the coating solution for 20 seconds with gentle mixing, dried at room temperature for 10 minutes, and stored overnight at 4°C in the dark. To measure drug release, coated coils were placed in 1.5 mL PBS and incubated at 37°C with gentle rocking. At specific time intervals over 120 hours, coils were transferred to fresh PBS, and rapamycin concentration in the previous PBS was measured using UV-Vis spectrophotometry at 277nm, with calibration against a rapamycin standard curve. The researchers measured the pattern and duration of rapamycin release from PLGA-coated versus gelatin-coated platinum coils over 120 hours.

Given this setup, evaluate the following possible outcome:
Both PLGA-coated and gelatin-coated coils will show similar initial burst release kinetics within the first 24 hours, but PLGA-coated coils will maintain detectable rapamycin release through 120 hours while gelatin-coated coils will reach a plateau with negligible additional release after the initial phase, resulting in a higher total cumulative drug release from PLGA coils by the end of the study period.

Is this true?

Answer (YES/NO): NO